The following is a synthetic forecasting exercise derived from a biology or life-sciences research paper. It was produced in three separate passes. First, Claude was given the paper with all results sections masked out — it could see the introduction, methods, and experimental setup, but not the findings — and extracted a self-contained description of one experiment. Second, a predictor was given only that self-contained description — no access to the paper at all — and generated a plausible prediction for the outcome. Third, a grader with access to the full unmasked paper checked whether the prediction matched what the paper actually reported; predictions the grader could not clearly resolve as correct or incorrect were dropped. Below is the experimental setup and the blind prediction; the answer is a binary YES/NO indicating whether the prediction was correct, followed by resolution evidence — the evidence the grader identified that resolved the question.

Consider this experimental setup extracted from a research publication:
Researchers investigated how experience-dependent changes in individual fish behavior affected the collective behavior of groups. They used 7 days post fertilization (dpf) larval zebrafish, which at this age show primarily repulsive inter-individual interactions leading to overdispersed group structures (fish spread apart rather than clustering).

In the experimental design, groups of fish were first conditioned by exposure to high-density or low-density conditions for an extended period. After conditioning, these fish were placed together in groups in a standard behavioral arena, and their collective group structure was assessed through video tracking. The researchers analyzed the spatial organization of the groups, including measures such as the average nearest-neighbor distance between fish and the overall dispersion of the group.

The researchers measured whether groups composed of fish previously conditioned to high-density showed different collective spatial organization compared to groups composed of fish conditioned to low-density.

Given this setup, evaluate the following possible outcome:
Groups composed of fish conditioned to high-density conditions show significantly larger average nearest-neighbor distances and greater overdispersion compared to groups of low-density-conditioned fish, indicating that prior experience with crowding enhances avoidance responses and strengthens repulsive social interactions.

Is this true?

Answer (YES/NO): NO